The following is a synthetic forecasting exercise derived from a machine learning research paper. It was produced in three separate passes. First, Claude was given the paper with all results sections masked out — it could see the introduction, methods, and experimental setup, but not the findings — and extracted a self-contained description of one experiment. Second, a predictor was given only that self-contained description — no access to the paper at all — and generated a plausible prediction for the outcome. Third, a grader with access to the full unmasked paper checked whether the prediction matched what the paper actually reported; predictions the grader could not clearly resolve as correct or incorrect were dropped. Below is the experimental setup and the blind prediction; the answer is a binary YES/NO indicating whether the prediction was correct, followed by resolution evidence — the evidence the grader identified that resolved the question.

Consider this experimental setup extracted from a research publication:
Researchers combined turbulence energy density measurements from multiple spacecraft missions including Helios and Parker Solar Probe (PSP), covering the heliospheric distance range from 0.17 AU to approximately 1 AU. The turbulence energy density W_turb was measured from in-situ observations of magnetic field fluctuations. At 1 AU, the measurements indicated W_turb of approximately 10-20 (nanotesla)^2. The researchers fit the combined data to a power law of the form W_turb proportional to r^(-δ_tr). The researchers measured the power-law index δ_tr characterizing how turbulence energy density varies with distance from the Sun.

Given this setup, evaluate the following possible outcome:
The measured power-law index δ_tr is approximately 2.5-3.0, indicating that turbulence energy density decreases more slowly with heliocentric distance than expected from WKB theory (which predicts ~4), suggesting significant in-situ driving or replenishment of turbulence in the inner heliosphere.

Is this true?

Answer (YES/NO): NO